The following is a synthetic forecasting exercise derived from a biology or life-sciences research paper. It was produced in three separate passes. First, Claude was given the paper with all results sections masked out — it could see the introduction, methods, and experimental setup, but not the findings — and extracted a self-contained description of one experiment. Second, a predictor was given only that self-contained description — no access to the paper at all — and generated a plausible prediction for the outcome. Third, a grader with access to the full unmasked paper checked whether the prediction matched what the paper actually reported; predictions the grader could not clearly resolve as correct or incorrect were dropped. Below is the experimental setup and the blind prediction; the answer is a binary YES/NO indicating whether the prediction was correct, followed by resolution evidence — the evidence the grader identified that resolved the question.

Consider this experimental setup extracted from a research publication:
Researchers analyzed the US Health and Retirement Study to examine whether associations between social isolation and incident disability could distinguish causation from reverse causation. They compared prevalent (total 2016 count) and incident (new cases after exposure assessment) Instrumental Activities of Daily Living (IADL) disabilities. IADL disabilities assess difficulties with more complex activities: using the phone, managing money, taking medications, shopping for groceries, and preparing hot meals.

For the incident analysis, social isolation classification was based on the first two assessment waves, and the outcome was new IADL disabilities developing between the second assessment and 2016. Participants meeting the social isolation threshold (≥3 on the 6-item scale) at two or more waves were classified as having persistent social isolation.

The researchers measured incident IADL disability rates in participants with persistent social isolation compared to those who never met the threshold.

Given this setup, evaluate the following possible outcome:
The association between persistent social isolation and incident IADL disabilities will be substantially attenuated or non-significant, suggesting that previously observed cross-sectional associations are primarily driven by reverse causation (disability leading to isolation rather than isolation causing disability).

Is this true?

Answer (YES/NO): NO